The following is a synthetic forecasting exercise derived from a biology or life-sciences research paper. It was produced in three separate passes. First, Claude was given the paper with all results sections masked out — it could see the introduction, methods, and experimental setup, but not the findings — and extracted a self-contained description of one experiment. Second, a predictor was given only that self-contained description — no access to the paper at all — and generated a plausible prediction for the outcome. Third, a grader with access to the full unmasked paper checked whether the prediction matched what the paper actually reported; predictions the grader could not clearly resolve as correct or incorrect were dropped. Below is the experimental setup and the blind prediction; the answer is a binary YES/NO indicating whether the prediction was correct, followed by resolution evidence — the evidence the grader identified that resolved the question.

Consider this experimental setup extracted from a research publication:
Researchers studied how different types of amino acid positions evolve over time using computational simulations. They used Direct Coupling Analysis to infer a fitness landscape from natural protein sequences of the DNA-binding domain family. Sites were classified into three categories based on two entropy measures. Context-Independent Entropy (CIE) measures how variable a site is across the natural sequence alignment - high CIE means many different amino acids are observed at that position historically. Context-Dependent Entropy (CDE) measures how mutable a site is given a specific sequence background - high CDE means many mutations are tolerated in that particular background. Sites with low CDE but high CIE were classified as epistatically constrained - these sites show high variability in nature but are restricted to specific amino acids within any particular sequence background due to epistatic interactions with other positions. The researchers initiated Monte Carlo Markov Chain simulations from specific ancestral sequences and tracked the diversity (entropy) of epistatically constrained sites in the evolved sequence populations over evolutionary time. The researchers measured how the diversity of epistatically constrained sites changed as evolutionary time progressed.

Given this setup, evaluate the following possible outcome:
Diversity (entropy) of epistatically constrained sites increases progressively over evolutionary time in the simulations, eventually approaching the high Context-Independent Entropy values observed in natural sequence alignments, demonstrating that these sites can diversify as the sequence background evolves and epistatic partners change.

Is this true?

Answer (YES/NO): YES